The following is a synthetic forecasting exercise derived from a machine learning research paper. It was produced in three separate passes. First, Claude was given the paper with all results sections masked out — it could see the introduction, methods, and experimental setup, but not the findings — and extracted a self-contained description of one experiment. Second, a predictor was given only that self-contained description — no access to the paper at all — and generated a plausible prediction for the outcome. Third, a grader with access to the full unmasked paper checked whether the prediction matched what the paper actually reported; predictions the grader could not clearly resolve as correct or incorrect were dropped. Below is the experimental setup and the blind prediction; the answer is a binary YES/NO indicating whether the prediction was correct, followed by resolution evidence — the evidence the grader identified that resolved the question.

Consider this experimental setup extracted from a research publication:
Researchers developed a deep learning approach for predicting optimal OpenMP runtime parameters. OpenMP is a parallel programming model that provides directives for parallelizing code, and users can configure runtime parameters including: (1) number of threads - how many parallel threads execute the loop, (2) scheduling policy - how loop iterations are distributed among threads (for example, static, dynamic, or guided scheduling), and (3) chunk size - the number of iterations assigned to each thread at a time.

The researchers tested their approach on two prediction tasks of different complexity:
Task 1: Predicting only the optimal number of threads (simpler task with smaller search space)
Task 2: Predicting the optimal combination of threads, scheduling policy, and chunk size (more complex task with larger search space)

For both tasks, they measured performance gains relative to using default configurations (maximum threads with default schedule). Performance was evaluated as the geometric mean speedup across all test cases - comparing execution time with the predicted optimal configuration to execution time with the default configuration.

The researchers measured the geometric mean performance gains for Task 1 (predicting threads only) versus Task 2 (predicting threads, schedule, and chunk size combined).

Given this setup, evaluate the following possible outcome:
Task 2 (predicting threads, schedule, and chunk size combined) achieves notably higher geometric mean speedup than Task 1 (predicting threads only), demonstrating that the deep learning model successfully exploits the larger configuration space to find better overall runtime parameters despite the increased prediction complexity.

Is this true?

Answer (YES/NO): NO